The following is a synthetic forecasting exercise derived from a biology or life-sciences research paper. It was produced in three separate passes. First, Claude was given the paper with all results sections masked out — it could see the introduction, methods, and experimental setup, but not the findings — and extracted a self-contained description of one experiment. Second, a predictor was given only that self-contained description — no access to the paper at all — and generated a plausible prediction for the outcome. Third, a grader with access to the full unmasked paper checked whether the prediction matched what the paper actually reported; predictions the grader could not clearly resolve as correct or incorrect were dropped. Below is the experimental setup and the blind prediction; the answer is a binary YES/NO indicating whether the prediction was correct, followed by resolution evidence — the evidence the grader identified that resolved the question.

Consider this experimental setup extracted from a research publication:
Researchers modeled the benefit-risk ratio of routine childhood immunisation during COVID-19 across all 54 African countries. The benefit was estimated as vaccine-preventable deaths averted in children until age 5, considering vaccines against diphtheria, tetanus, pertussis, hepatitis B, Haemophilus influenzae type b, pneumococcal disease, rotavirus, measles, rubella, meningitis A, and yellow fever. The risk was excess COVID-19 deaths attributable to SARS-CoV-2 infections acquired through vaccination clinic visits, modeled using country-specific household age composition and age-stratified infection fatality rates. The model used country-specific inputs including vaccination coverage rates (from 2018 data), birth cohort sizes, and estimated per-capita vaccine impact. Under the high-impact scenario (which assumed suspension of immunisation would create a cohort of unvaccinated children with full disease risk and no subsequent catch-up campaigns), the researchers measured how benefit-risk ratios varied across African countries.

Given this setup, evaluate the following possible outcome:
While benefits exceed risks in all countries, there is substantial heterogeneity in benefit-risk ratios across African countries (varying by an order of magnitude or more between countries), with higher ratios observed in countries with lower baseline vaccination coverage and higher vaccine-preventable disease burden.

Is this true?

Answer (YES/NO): NO